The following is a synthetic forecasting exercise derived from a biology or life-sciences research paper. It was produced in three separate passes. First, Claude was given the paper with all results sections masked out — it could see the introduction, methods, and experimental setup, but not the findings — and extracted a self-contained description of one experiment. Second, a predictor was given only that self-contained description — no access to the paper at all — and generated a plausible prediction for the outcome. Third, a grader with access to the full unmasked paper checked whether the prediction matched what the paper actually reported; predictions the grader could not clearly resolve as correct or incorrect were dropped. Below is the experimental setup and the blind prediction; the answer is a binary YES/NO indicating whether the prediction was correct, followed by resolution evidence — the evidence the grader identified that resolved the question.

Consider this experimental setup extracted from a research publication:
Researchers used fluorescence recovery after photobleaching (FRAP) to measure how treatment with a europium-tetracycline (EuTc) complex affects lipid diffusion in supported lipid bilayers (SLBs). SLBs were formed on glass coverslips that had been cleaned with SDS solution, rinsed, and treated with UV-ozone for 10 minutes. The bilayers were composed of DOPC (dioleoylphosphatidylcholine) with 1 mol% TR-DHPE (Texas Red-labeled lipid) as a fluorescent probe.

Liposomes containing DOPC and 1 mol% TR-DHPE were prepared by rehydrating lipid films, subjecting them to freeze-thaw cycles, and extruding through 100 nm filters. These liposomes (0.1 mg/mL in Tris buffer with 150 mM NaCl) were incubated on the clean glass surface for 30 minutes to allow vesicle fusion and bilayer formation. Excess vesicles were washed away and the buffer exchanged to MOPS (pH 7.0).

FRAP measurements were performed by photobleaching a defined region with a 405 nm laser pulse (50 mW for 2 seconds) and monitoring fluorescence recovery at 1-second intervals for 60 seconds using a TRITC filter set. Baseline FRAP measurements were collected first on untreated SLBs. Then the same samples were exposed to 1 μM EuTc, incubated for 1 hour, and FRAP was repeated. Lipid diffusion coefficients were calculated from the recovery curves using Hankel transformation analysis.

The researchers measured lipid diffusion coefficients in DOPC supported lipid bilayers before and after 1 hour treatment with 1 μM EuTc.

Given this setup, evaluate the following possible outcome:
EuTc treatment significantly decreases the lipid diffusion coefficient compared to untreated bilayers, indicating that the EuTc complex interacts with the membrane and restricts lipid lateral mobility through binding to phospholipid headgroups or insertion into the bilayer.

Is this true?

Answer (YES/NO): YES